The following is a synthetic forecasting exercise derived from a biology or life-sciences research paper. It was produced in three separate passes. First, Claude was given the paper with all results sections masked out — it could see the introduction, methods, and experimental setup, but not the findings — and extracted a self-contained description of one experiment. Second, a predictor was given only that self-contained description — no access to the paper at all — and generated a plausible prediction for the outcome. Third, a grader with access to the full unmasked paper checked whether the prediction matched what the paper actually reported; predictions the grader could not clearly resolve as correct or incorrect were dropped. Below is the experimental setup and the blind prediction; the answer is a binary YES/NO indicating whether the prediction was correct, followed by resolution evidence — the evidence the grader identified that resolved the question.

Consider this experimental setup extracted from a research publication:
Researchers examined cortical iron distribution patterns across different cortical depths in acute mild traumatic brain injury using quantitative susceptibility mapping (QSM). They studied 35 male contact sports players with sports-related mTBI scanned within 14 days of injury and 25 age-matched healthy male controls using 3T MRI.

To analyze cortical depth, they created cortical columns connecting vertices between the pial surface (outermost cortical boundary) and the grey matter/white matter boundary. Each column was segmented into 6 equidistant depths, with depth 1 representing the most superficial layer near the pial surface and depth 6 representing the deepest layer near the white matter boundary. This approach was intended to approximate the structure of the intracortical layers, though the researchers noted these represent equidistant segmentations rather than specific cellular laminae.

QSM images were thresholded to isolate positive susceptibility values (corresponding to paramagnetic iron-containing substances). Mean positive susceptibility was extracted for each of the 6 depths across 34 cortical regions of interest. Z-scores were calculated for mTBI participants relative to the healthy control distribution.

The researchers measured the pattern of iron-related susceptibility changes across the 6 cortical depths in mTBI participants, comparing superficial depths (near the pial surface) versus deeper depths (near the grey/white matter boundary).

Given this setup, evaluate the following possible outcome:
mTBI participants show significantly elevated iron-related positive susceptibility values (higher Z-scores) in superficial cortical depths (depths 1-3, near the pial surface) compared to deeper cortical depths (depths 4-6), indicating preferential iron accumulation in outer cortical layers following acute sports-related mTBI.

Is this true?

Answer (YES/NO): NO